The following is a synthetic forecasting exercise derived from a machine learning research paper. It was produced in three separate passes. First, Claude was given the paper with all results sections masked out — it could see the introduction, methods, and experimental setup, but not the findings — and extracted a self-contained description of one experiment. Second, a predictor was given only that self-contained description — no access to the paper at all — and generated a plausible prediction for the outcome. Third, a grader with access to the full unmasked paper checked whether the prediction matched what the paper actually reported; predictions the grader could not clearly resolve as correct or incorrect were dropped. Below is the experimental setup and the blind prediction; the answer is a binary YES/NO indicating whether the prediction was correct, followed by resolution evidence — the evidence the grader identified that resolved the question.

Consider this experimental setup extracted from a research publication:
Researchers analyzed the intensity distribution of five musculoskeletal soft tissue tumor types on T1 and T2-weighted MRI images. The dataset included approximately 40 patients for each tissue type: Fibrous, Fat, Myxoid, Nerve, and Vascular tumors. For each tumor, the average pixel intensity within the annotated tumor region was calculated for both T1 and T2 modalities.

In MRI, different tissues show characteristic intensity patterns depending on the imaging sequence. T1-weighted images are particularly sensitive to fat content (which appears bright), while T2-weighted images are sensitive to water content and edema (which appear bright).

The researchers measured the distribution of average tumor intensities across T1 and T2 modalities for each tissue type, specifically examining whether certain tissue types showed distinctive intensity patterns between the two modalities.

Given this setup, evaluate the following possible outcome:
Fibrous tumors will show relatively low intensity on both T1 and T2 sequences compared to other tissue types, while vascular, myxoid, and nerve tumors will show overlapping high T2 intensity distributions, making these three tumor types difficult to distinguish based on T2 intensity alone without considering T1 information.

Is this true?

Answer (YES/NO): NO